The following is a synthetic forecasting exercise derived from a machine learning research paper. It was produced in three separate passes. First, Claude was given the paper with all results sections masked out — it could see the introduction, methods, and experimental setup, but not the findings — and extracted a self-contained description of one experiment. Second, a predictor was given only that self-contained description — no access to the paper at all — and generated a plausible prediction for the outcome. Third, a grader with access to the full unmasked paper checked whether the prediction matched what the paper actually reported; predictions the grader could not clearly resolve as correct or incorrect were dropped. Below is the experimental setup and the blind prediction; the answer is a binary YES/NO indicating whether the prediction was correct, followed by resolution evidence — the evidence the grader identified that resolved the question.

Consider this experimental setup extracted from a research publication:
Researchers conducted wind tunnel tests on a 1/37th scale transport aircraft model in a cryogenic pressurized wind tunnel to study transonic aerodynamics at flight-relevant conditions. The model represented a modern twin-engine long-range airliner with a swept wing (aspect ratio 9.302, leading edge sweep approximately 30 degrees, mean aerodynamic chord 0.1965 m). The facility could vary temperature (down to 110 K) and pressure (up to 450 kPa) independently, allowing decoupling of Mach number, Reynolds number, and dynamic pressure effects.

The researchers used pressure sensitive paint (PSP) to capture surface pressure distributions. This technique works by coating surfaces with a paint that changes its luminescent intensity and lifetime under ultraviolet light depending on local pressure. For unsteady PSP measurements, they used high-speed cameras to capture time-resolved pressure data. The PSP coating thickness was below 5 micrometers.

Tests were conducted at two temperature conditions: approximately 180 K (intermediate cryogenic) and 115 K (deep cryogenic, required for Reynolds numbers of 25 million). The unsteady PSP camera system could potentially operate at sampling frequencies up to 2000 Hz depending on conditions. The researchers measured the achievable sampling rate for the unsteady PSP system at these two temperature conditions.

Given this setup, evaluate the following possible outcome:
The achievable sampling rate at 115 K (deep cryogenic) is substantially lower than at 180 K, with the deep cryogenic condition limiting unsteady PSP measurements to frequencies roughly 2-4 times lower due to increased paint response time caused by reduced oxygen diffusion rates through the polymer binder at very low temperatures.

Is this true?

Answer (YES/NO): NO